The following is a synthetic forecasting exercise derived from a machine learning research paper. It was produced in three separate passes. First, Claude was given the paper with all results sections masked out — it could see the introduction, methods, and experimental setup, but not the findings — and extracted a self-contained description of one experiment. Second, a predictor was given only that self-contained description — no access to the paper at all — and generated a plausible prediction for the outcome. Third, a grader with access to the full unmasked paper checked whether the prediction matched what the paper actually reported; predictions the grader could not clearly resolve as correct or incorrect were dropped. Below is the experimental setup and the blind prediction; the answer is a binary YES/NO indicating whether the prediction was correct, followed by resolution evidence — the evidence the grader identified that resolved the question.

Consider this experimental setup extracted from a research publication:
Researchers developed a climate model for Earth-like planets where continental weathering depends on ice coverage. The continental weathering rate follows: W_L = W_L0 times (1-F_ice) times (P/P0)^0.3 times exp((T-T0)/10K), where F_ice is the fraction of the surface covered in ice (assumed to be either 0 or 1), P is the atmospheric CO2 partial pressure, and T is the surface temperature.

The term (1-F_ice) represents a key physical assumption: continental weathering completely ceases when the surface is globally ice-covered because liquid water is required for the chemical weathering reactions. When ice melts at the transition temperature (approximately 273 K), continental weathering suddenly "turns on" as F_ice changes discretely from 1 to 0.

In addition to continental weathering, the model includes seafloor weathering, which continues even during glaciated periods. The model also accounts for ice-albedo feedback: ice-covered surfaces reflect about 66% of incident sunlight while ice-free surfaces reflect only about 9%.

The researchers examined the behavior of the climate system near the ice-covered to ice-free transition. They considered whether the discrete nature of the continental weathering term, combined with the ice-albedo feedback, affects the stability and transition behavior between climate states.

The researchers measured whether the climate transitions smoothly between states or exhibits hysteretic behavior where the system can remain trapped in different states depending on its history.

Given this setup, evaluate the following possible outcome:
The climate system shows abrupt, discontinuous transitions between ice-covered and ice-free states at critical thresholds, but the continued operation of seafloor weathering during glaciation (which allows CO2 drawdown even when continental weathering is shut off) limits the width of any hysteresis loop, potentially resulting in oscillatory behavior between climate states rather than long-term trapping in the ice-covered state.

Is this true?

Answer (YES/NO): NO